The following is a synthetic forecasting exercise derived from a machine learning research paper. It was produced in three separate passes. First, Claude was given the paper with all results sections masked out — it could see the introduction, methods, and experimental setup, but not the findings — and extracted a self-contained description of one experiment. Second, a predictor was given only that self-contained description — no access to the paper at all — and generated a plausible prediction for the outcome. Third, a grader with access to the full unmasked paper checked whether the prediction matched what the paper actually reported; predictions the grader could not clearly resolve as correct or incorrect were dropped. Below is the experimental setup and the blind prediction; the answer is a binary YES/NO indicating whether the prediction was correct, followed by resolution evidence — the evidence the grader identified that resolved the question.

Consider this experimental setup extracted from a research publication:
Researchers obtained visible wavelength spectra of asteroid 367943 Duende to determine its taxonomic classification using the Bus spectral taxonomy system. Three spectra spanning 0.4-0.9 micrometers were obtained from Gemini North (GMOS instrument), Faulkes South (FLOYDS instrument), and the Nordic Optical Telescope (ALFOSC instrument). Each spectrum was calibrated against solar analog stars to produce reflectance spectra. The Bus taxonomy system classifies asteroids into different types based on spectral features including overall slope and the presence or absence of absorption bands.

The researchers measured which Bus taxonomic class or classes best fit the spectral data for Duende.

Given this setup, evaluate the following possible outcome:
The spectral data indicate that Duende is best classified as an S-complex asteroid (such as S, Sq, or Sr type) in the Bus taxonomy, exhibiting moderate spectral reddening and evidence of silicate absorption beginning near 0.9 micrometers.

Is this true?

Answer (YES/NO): NO